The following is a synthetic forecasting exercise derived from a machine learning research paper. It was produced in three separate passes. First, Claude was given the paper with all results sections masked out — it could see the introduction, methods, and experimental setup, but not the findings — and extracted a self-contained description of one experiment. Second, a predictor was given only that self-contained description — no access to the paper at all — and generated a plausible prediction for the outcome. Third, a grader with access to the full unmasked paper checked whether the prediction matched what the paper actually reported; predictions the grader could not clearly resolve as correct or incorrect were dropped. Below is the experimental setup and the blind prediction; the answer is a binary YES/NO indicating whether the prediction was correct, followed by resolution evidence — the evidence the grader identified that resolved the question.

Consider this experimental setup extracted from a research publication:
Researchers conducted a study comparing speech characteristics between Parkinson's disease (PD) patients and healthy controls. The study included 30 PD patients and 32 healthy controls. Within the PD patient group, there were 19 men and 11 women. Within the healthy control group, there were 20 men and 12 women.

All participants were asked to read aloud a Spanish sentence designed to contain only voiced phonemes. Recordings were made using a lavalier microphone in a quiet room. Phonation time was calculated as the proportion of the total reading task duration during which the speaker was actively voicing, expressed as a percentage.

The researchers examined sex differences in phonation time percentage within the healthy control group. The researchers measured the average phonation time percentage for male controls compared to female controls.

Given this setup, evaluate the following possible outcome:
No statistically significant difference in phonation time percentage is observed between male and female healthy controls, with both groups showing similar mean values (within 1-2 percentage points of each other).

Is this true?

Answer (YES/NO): NO